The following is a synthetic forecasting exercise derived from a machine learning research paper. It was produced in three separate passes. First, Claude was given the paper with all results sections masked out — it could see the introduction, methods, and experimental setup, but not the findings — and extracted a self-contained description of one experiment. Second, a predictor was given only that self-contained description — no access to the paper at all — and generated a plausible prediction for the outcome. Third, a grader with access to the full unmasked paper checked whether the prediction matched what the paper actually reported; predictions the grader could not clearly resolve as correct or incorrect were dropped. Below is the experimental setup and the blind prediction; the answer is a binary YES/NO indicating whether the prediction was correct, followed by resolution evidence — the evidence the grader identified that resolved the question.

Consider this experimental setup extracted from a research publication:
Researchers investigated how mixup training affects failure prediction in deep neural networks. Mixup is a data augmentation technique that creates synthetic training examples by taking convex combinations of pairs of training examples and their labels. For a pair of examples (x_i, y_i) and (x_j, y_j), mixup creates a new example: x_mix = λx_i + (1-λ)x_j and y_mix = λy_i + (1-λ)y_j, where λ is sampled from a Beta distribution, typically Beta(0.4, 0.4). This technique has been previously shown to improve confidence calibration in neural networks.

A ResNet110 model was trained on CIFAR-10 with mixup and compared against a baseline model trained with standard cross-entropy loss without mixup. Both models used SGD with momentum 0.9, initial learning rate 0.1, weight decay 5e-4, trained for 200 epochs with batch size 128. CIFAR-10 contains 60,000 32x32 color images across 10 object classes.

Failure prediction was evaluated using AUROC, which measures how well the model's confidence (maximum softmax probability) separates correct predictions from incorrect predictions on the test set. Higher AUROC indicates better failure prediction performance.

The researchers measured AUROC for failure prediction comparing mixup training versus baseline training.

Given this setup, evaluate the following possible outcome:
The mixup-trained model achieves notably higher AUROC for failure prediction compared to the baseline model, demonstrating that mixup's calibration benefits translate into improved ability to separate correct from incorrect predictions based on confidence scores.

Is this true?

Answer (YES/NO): NO